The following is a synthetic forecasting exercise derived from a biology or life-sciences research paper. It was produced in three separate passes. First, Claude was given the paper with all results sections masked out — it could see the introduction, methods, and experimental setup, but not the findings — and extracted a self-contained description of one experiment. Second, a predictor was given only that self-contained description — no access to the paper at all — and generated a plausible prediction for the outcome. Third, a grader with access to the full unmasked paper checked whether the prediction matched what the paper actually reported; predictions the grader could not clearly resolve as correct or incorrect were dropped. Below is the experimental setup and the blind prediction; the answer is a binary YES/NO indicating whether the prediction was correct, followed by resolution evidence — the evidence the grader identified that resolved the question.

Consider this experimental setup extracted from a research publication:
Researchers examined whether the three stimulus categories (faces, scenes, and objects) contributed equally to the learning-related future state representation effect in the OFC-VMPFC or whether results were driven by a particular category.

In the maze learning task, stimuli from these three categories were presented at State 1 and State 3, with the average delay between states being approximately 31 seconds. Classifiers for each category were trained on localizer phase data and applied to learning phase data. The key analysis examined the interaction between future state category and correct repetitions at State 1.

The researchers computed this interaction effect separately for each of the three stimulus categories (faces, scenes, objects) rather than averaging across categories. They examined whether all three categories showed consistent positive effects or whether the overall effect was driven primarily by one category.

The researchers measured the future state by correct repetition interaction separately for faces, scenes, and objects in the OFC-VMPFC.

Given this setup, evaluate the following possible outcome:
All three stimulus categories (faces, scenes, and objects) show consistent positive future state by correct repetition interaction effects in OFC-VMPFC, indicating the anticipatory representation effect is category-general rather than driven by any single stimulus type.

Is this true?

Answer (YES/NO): YES